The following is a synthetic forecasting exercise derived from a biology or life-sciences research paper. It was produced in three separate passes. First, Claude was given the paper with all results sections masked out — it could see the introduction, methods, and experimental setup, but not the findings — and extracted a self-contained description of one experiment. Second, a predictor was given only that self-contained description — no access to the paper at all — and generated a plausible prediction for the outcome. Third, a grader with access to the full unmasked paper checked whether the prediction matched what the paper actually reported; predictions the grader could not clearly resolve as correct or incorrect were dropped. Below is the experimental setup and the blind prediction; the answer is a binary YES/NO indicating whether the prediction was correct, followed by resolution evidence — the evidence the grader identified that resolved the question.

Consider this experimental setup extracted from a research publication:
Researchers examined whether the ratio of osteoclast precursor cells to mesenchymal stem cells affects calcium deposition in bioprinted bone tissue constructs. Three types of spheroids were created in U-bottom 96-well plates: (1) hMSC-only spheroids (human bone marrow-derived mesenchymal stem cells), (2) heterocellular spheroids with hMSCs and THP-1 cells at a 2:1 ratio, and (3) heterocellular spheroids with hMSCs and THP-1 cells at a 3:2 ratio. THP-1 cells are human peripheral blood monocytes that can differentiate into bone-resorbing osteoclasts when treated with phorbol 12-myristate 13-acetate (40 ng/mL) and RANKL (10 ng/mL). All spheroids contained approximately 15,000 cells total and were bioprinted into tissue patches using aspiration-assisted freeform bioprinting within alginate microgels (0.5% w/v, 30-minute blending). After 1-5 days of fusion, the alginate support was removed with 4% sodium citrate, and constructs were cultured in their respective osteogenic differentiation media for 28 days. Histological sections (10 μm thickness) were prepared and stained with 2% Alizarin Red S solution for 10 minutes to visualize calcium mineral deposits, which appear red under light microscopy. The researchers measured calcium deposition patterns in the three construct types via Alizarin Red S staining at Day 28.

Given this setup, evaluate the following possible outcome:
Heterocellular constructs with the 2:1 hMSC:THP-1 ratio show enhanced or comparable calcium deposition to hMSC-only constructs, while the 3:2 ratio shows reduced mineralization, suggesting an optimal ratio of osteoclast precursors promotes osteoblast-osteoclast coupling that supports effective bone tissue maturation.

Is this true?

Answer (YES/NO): YES